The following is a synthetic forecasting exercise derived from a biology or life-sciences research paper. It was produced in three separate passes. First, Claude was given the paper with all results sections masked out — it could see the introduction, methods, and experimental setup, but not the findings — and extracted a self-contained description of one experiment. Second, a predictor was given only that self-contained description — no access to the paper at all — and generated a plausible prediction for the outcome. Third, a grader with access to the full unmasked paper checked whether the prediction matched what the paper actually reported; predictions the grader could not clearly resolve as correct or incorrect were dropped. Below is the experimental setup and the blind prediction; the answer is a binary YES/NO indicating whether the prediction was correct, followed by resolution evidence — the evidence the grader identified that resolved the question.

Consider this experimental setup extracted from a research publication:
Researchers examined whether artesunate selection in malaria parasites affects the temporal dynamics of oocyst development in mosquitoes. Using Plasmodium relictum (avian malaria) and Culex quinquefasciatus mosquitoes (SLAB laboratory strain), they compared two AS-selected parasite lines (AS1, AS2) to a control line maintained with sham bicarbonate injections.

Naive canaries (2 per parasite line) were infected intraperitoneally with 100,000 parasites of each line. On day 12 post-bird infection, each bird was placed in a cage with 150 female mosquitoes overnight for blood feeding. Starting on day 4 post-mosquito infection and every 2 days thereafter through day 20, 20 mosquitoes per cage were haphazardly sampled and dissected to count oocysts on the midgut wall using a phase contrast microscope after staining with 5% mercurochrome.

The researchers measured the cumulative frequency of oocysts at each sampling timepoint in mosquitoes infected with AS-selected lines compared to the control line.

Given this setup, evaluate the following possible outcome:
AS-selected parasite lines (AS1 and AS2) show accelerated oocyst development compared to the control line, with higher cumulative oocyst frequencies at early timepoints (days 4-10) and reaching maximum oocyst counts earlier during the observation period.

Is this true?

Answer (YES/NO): NO